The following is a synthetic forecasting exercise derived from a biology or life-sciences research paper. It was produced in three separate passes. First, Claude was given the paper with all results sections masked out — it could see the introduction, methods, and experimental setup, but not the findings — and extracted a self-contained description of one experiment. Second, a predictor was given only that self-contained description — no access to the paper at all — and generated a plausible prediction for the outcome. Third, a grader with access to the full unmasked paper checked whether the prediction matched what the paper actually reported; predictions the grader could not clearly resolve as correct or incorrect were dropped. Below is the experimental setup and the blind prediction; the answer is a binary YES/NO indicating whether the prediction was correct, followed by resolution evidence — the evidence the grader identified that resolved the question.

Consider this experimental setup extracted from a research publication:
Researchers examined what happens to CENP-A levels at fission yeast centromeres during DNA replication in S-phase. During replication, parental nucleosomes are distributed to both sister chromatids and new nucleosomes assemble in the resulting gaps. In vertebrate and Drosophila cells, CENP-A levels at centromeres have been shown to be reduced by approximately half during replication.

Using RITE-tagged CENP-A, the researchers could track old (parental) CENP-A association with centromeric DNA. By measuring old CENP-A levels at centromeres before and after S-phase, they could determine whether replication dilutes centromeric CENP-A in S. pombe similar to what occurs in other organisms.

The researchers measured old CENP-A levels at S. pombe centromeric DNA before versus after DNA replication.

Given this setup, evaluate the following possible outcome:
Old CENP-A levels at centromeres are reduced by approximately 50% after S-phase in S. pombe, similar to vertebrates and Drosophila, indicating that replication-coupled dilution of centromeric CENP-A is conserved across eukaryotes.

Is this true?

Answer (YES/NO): YES